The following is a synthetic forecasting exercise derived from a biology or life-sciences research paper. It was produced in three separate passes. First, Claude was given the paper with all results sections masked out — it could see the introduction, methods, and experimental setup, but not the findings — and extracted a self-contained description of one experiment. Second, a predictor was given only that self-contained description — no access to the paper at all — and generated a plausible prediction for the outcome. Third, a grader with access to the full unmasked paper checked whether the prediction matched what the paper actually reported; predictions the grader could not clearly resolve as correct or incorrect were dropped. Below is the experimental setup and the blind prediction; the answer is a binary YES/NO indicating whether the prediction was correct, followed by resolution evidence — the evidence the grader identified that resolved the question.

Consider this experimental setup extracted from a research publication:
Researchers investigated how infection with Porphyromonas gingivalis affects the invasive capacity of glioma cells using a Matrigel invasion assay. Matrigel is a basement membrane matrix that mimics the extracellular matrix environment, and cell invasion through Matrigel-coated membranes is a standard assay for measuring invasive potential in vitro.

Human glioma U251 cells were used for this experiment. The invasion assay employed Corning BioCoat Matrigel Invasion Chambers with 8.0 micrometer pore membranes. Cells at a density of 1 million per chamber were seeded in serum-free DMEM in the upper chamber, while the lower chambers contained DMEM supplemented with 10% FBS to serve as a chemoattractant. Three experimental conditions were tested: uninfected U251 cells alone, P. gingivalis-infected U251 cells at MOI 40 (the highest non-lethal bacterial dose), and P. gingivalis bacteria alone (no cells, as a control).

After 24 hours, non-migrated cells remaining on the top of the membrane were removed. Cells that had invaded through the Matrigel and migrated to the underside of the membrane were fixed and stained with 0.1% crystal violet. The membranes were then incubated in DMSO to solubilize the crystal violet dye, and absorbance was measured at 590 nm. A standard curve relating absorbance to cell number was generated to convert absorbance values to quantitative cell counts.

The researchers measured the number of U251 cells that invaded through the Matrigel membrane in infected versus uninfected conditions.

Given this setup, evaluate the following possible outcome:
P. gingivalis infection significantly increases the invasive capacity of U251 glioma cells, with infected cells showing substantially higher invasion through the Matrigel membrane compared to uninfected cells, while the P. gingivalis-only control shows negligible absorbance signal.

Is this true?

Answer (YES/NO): YES